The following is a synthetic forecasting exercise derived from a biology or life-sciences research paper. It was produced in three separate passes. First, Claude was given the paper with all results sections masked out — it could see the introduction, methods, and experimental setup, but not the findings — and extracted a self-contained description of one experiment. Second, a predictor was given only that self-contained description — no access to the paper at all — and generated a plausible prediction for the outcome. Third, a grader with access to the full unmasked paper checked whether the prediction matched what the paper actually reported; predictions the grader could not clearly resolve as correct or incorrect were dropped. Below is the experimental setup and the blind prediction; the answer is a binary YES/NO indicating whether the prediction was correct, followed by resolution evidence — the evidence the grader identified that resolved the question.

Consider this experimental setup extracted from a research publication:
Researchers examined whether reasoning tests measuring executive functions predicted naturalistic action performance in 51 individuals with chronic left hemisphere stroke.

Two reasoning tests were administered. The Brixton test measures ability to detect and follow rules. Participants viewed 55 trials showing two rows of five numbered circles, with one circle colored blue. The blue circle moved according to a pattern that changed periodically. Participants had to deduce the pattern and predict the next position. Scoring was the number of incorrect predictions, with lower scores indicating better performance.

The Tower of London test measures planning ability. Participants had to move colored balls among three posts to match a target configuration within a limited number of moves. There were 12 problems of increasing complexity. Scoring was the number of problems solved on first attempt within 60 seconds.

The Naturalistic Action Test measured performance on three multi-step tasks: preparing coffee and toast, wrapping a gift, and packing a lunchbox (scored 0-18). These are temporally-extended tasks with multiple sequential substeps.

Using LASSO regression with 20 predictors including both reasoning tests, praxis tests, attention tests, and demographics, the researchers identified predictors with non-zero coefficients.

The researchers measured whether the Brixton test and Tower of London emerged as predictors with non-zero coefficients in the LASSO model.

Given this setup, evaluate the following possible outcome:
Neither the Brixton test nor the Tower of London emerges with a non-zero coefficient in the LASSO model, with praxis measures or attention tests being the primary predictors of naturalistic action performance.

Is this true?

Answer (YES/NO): YES